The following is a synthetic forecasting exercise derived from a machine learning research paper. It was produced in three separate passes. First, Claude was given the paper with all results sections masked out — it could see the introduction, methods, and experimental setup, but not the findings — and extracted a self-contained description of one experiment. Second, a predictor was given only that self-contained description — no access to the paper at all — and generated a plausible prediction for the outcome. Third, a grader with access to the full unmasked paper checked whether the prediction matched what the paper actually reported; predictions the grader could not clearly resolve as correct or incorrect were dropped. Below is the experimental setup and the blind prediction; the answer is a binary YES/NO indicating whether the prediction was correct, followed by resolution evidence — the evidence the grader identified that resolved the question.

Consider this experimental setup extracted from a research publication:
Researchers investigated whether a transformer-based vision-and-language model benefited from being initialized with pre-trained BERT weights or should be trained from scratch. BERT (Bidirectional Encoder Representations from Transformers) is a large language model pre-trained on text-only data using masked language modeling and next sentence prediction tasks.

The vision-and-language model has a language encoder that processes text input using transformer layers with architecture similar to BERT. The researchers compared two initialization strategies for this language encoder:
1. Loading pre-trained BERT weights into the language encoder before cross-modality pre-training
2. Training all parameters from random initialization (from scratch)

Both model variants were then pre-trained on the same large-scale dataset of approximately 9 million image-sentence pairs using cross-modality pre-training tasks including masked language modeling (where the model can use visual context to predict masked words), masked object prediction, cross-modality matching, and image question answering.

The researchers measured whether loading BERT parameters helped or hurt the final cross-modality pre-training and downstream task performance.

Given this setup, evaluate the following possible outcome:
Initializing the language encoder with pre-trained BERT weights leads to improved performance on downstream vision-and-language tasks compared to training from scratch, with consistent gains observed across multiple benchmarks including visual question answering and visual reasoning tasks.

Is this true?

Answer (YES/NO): NO